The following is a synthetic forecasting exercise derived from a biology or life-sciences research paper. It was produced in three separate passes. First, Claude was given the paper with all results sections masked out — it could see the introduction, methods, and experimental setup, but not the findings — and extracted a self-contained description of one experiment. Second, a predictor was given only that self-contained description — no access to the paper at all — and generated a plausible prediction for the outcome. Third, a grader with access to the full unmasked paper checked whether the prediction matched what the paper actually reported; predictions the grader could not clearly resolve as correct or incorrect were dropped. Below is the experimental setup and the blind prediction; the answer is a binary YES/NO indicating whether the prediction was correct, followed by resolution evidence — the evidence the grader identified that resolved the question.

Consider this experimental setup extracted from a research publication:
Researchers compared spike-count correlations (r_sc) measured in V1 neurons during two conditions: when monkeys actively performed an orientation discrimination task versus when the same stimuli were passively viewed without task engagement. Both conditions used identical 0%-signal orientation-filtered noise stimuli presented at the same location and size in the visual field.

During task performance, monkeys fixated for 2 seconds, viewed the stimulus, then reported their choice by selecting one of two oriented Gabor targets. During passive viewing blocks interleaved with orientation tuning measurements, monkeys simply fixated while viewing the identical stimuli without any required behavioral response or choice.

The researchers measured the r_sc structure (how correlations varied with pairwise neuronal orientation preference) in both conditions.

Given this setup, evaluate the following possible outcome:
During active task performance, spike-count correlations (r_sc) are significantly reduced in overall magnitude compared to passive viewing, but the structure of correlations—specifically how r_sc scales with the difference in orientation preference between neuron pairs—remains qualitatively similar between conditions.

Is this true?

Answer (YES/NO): NO